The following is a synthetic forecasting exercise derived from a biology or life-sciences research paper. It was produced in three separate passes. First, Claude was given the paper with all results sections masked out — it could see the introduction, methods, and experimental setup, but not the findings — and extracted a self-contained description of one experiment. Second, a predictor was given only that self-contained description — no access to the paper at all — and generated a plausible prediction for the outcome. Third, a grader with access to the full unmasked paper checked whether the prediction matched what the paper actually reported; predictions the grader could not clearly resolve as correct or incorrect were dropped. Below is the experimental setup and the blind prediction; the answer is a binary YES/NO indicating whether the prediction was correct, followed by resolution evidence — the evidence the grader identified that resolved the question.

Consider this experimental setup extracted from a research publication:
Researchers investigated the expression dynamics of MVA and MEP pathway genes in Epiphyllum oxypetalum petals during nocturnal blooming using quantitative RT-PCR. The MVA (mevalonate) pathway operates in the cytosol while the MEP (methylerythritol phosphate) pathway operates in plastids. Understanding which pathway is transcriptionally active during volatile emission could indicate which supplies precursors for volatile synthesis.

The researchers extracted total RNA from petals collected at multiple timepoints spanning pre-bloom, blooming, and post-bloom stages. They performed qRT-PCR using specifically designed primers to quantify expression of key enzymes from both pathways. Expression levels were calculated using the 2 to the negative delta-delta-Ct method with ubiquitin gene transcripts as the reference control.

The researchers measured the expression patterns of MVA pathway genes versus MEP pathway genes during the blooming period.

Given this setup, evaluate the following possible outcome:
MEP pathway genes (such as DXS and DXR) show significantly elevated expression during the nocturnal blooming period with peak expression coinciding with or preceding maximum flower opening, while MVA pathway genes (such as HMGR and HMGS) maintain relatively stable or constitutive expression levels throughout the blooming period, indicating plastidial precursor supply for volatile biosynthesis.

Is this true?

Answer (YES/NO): NO